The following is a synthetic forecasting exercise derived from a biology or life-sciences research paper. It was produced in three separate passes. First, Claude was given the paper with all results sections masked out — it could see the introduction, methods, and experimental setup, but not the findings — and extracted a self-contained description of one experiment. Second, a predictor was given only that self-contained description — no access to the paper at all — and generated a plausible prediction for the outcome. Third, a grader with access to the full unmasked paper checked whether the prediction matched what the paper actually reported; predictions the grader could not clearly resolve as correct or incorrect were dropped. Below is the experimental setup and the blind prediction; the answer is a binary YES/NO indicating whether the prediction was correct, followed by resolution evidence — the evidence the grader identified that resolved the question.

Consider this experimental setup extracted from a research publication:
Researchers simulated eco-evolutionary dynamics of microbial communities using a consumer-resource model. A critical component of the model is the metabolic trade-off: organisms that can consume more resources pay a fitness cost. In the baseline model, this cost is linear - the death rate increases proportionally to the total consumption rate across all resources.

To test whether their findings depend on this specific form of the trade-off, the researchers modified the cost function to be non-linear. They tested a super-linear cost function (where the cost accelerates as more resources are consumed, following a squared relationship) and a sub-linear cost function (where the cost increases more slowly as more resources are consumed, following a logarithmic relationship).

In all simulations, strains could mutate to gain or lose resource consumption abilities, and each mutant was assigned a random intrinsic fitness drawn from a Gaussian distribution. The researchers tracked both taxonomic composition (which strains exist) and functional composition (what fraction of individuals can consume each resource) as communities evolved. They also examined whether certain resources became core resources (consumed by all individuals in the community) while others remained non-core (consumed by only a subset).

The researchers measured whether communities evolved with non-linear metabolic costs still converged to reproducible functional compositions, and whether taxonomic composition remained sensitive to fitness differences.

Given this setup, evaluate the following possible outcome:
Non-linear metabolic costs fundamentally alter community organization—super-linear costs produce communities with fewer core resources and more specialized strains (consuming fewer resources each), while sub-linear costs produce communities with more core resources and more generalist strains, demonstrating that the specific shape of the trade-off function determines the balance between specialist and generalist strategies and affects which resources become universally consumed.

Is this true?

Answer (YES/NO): NO